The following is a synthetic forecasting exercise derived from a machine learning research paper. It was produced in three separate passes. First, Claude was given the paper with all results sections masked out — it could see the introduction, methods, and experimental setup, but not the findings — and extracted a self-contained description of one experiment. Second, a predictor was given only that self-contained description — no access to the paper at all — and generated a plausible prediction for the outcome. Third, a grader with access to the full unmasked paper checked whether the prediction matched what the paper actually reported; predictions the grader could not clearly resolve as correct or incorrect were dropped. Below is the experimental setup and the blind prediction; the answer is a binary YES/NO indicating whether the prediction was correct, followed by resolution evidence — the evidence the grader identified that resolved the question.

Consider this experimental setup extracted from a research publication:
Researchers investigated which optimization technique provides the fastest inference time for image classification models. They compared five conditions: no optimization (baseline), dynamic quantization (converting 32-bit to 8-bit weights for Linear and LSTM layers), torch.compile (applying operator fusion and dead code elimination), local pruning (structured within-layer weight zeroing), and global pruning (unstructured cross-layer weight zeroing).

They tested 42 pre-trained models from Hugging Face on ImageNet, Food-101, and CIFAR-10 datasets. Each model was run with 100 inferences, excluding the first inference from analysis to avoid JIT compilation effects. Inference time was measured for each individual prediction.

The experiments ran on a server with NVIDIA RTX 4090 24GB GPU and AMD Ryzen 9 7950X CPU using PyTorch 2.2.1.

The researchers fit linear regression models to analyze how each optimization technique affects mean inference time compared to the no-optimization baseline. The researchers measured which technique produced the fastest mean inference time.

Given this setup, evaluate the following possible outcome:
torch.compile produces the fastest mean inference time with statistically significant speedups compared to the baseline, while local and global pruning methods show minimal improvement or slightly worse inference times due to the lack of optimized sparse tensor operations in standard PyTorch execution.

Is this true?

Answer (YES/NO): NO